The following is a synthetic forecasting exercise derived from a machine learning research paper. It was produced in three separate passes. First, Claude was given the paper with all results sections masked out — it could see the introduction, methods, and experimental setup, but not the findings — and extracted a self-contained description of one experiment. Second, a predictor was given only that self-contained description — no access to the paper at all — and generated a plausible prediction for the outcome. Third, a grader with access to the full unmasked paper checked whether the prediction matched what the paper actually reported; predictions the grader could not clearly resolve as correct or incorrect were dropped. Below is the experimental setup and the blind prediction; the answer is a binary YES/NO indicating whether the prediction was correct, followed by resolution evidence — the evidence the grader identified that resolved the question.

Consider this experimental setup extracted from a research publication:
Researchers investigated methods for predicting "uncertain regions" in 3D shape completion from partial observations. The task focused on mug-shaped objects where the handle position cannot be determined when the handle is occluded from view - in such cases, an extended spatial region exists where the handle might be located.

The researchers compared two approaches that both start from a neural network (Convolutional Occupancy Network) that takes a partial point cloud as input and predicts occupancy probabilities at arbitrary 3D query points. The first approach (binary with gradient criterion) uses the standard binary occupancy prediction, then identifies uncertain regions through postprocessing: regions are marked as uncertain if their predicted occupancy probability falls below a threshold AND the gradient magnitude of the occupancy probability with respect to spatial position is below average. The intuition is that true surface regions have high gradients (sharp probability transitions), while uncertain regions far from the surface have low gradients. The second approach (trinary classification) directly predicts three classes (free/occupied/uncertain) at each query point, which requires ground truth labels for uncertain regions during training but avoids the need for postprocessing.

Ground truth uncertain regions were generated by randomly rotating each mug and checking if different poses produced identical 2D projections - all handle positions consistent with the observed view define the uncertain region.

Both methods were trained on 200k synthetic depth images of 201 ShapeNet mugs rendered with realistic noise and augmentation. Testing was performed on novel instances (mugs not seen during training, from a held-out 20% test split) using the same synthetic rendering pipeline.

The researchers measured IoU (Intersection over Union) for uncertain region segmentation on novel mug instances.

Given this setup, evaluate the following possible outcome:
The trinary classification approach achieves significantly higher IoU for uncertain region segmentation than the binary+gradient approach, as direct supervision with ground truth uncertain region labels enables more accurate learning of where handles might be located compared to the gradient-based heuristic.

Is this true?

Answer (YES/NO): YES